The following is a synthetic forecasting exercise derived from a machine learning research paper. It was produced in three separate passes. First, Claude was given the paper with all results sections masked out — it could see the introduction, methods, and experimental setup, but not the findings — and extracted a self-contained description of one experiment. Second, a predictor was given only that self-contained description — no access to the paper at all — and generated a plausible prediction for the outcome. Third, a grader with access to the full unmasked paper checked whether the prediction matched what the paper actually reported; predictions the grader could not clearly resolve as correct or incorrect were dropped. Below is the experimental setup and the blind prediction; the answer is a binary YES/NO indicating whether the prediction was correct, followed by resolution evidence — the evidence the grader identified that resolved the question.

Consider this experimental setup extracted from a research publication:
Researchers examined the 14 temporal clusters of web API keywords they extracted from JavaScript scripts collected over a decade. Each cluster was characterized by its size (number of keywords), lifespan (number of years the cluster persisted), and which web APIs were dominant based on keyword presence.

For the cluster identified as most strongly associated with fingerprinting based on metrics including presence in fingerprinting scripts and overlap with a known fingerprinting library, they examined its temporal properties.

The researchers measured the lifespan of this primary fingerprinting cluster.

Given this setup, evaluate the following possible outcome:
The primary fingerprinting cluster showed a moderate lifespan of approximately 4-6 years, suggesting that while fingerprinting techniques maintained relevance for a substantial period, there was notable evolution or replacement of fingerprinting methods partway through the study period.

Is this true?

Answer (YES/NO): NO